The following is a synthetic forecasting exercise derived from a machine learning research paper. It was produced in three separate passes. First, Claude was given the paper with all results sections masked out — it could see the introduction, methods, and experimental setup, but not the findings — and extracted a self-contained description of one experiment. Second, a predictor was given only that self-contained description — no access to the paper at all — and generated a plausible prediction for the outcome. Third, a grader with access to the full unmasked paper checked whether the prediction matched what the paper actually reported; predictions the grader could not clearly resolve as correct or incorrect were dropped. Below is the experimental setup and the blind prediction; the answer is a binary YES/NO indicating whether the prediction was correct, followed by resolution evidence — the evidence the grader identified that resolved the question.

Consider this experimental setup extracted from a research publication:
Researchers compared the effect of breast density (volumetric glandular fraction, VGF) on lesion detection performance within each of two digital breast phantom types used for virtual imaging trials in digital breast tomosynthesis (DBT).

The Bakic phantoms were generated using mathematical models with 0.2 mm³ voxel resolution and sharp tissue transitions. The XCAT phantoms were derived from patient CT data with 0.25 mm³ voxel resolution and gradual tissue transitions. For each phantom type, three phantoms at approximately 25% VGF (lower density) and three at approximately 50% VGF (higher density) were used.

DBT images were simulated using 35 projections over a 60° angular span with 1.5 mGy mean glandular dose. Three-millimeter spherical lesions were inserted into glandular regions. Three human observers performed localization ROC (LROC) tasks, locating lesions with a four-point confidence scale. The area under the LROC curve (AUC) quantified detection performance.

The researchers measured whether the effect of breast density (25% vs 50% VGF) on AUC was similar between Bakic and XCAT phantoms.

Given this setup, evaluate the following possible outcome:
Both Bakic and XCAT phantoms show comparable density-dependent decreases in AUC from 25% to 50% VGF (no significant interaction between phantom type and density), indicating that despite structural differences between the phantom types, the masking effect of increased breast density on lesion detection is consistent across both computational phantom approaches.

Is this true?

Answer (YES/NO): YES